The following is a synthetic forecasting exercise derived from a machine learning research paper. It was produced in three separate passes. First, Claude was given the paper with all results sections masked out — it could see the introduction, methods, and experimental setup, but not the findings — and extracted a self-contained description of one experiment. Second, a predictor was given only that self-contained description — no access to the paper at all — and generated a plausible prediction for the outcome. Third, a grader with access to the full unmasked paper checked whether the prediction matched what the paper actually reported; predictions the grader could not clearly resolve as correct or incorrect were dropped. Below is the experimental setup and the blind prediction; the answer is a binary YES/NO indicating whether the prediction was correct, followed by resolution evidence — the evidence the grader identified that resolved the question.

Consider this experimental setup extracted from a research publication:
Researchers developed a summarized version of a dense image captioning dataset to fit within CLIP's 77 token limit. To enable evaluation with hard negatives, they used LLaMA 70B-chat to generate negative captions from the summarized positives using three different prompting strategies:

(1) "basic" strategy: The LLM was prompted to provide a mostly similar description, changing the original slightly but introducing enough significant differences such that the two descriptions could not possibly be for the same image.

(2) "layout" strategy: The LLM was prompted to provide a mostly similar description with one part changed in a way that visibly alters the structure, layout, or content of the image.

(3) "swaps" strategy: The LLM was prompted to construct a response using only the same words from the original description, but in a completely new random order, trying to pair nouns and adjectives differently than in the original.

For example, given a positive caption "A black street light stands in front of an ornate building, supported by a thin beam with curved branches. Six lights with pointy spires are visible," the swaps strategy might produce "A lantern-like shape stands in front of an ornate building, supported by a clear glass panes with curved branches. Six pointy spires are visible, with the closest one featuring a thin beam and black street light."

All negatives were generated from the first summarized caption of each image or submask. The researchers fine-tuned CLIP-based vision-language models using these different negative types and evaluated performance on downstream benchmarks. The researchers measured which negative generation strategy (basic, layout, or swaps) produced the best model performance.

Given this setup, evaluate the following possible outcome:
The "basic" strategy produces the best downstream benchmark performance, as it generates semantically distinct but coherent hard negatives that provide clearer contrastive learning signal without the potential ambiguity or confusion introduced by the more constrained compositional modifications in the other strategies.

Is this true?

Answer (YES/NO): NO